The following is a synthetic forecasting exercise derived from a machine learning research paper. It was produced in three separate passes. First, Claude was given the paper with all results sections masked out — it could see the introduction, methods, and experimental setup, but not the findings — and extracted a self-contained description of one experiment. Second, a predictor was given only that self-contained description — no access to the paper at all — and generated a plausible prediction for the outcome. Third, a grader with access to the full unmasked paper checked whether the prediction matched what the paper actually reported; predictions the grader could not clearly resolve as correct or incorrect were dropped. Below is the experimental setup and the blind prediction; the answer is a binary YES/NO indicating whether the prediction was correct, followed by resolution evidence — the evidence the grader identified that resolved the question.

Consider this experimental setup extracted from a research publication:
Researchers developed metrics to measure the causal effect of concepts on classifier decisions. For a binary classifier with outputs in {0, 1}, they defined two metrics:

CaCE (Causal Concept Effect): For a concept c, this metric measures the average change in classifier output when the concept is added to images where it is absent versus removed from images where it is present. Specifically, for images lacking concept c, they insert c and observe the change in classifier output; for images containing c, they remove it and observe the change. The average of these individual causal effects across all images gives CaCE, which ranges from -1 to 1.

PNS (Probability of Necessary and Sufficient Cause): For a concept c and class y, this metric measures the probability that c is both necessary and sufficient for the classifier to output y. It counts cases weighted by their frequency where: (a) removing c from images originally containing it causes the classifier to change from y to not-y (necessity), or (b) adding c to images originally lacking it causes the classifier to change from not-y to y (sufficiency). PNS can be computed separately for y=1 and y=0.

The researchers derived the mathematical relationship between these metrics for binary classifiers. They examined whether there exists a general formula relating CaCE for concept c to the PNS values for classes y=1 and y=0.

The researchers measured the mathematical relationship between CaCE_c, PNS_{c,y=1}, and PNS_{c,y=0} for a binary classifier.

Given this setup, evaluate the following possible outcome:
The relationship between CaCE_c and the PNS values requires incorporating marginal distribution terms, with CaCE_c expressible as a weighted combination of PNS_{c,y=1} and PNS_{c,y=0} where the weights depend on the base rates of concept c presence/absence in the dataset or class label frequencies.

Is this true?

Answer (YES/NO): NO